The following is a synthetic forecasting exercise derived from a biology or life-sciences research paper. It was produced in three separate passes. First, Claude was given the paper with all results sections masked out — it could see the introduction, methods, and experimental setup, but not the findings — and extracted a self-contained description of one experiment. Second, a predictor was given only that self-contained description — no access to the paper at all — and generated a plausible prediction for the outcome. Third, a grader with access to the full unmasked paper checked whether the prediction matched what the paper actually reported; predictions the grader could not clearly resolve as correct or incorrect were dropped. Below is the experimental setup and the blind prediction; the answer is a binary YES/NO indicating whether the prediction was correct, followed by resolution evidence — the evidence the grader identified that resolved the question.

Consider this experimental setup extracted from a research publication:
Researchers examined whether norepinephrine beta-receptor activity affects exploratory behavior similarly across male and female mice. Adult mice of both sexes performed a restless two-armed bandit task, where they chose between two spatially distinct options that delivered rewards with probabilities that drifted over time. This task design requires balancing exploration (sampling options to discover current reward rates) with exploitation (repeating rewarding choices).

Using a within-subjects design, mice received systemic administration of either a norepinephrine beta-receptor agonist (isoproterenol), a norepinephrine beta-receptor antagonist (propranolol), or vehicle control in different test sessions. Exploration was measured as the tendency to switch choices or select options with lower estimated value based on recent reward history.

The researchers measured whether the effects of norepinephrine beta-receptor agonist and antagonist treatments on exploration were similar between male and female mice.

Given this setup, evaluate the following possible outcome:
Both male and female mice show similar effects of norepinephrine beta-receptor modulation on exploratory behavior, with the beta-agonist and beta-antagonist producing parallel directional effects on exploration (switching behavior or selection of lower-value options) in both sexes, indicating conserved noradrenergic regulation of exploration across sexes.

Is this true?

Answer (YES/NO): NO